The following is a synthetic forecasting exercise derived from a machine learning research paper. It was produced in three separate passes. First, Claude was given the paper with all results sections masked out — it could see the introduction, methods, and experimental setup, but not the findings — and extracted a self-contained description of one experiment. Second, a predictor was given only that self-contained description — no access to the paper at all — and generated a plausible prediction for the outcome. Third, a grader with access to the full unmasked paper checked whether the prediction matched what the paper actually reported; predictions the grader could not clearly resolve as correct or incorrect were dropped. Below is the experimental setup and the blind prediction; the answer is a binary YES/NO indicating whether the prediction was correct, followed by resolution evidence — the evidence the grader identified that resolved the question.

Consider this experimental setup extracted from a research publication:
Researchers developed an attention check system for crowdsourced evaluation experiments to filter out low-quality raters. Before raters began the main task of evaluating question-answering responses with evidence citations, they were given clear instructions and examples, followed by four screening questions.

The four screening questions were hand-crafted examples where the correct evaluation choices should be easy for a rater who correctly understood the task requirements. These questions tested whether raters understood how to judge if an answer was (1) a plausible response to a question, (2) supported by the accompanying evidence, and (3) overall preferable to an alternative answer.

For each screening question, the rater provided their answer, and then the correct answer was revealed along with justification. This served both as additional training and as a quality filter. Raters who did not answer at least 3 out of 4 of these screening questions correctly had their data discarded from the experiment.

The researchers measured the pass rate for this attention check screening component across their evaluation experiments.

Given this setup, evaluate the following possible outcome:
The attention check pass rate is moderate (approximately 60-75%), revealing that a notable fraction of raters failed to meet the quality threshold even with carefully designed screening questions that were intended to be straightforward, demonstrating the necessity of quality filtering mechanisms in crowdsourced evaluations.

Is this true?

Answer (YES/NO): NO